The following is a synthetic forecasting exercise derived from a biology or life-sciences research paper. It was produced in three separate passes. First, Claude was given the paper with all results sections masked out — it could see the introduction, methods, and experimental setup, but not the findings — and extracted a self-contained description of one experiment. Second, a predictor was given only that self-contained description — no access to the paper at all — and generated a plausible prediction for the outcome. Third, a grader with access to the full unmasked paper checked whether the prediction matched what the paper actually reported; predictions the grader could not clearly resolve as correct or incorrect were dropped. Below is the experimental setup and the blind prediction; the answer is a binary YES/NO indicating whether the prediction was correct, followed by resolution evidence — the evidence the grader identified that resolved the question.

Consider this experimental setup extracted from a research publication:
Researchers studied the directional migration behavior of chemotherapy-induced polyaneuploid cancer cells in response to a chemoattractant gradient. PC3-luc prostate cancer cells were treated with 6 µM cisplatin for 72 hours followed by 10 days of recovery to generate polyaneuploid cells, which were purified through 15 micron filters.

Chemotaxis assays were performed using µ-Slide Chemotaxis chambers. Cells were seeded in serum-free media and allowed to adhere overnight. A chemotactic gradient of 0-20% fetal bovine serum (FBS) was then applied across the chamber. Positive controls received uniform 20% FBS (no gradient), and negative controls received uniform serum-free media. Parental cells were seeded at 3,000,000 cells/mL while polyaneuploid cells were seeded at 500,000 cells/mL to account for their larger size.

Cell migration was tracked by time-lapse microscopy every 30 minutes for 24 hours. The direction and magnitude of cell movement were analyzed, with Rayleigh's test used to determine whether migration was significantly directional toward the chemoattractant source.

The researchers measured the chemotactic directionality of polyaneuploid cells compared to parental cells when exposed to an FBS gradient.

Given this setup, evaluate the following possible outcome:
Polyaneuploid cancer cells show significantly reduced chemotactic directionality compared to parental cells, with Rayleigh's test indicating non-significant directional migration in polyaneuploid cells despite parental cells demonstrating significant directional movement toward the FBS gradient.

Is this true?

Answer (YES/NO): NO